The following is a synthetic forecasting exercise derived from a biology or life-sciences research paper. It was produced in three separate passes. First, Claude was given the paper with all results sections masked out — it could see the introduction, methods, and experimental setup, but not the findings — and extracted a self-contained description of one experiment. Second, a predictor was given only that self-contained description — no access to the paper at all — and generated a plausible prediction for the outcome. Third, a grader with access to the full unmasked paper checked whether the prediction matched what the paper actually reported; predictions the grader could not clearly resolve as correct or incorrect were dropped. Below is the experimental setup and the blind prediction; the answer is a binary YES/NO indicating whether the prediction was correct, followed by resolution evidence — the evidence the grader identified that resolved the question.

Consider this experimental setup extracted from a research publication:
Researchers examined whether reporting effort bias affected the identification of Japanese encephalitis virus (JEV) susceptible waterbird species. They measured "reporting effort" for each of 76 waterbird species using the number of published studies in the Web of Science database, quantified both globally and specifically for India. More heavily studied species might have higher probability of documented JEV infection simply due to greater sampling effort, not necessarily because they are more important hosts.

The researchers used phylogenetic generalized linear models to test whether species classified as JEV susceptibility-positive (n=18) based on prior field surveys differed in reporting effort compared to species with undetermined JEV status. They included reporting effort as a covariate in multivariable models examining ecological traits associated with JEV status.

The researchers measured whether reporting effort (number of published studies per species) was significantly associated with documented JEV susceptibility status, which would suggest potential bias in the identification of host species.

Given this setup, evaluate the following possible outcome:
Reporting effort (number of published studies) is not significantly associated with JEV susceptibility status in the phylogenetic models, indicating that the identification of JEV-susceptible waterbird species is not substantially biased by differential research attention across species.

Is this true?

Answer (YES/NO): YES